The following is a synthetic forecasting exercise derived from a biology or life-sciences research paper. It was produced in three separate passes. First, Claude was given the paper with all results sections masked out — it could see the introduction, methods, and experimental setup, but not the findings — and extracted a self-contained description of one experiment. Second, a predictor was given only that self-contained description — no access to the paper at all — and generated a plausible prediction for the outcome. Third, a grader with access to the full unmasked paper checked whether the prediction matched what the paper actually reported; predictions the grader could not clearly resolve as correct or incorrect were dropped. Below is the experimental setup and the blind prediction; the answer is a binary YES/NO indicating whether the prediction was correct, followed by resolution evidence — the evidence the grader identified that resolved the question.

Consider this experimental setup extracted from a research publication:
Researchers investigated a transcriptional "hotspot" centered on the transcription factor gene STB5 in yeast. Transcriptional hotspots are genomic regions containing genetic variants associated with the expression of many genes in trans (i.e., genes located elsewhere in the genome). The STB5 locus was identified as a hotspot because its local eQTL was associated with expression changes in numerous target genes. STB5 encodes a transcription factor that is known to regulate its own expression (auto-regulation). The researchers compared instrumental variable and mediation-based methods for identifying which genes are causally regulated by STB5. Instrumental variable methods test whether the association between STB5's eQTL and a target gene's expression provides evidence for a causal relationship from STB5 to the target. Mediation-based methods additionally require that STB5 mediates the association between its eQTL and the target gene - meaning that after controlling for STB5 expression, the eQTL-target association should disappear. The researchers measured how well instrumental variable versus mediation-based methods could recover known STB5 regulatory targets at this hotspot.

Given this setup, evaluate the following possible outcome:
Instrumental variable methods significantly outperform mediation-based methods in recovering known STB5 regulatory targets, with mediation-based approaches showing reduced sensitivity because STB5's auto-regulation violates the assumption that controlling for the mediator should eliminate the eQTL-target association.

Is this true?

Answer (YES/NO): YES